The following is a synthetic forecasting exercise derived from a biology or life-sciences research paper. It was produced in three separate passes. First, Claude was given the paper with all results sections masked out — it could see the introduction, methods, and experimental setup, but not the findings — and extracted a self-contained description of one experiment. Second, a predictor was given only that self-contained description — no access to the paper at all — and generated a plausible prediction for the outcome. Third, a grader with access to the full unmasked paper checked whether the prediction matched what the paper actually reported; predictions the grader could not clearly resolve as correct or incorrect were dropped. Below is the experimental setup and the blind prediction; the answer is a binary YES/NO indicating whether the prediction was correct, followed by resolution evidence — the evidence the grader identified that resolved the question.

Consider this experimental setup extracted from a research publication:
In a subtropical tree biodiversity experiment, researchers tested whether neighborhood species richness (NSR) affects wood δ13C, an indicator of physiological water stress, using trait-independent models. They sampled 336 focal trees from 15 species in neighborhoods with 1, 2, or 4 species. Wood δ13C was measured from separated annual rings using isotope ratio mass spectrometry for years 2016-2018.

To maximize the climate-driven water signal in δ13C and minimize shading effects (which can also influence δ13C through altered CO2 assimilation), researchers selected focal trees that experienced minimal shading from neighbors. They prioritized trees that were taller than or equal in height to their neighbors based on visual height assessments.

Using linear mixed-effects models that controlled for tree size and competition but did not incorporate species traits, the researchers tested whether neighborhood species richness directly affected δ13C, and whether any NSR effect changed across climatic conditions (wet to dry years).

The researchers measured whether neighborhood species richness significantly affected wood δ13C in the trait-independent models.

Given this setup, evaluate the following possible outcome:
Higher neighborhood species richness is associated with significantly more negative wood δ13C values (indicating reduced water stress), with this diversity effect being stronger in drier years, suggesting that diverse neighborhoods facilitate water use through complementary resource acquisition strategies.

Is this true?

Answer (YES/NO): NO